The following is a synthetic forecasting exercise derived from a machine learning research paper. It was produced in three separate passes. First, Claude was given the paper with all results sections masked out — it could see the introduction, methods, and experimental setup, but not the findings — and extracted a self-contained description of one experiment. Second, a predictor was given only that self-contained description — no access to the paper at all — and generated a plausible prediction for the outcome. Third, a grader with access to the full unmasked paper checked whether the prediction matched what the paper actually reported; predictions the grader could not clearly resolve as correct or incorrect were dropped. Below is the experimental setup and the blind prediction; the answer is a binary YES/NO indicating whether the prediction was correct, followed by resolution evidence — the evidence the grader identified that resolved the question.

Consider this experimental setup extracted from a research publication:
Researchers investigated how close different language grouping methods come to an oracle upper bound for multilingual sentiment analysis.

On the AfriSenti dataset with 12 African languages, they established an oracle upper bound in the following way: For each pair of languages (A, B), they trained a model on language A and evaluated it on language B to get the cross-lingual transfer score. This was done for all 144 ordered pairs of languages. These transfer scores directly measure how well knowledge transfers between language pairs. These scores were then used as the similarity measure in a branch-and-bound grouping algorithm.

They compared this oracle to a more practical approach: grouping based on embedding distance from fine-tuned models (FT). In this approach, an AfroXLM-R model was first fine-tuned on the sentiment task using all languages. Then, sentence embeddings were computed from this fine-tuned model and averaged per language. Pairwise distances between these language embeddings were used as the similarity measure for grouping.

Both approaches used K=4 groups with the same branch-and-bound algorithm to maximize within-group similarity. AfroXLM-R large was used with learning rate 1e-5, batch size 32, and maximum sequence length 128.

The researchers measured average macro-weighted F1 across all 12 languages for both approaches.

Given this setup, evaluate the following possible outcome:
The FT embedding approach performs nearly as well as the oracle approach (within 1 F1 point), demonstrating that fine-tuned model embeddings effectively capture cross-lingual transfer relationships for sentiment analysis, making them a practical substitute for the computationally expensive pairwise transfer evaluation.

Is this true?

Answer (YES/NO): NO